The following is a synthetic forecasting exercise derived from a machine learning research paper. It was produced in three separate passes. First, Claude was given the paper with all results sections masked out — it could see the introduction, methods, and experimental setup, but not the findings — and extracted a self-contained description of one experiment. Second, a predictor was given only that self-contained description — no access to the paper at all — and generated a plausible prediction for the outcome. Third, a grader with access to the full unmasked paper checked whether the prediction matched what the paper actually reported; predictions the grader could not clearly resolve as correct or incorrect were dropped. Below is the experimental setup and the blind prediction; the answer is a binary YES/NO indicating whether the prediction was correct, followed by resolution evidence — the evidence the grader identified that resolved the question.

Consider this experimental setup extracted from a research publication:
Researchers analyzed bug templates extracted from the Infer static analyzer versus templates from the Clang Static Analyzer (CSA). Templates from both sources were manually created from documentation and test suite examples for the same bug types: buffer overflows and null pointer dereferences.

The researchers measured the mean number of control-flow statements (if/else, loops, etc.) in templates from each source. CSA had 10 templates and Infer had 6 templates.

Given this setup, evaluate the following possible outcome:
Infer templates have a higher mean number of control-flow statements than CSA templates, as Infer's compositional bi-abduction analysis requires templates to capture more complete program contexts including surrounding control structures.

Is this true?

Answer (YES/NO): YES